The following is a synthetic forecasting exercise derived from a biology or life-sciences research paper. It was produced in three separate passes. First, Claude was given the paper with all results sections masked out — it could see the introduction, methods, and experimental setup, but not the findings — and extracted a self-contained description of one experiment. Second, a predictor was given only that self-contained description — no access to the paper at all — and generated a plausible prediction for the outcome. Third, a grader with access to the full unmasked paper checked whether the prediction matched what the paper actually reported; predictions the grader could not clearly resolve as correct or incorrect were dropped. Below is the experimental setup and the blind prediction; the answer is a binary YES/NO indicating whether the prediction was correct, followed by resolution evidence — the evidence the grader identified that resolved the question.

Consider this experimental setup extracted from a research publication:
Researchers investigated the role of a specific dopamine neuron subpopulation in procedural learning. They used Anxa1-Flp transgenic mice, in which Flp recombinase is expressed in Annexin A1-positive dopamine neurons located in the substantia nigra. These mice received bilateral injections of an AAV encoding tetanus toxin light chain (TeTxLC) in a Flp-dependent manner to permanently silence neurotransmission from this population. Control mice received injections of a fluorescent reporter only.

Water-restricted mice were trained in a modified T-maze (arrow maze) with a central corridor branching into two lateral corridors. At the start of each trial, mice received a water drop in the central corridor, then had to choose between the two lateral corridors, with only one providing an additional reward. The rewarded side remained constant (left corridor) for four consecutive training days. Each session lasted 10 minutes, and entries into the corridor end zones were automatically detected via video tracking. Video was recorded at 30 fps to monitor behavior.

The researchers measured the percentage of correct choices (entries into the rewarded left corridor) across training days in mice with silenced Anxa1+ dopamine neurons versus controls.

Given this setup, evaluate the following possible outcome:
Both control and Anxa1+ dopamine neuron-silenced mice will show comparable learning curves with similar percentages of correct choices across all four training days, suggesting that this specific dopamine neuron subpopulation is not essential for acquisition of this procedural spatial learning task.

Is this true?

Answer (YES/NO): NO